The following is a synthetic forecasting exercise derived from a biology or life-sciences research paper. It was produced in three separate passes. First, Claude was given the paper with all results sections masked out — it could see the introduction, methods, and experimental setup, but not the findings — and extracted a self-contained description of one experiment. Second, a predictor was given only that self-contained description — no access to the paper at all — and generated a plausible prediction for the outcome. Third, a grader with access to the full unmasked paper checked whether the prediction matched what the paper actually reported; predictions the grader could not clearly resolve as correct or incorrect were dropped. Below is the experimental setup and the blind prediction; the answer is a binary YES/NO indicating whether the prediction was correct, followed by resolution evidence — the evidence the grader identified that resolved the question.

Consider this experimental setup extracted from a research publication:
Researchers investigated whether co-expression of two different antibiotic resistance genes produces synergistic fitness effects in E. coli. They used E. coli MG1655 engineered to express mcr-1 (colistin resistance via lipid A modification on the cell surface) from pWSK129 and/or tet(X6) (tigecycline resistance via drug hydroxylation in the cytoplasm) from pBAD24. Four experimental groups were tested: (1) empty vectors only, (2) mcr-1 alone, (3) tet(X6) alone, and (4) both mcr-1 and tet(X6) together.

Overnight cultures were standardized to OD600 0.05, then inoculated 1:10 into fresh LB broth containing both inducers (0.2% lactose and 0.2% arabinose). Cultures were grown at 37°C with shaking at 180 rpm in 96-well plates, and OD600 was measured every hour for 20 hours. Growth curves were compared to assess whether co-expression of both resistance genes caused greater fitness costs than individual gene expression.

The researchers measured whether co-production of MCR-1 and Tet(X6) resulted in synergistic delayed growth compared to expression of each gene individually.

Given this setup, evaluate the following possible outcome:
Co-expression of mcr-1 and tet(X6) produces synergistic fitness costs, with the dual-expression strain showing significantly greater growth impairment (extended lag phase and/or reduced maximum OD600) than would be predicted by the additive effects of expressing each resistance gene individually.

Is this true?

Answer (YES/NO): NO